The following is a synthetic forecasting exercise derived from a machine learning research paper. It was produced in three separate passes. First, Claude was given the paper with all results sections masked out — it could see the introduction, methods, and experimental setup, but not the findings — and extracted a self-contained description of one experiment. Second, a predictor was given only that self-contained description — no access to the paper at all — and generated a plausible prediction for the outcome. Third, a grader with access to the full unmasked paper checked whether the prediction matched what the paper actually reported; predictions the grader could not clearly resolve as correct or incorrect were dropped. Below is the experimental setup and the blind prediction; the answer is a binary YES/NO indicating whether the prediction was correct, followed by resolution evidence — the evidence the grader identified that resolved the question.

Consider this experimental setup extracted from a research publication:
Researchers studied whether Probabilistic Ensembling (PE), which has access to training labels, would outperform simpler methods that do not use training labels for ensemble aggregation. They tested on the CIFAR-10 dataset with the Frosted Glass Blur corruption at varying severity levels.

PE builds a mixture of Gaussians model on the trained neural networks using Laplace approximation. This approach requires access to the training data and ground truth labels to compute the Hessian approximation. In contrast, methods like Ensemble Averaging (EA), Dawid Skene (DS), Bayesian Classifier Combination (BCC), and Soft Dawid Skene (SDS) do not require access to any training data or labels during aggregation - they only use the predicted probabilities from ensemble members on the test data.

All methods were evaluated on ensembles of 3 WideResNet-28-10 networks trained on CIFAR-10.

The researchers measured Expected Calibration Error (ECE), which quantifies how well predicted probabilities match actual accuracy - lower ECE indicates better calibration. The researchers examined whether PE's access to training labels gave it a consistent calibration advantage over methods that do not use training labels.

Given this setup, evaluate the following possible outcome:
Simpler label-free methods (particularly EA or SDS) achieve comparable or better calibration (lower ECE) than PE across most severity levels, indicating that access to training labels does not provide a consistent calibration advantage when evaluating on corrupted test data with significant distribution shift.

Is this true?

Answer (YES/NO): YES